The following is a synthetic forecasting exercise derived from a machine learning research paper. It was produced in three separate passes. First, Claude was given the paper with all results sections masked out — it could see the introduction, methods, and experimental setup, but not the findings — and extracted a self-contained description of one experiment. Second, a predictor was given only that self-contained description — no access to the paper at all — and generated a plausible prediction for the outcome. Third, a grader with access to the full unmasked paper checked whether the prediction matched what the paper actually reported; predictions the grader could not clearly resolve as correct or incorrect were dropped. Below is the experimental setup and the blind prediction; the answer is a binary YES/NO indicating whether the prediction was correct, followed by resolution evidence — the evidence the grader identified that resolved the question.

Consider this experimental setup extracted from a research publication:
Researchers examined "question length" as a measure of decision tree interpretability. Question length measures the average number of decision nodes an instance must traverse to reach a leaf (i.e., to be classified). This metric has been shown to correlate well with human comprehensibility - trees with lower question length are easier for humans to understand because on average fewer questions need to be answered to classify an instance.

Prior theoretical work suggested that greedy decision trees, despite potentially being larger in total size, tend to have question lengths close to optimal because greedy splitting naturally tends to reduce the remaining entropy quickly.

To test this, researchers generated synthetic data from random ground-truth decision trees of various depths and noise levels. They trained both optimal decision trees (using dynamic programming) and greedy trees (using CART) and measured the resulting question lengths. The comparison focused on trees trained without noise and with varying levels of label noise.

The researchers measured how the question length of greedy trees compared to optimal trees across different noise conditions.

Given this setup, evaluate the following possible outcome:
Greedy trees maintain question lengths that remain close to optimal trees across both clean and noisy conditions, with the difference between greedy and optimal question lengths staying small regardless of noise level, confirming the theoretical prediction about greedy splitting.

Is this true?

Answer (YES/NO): NO